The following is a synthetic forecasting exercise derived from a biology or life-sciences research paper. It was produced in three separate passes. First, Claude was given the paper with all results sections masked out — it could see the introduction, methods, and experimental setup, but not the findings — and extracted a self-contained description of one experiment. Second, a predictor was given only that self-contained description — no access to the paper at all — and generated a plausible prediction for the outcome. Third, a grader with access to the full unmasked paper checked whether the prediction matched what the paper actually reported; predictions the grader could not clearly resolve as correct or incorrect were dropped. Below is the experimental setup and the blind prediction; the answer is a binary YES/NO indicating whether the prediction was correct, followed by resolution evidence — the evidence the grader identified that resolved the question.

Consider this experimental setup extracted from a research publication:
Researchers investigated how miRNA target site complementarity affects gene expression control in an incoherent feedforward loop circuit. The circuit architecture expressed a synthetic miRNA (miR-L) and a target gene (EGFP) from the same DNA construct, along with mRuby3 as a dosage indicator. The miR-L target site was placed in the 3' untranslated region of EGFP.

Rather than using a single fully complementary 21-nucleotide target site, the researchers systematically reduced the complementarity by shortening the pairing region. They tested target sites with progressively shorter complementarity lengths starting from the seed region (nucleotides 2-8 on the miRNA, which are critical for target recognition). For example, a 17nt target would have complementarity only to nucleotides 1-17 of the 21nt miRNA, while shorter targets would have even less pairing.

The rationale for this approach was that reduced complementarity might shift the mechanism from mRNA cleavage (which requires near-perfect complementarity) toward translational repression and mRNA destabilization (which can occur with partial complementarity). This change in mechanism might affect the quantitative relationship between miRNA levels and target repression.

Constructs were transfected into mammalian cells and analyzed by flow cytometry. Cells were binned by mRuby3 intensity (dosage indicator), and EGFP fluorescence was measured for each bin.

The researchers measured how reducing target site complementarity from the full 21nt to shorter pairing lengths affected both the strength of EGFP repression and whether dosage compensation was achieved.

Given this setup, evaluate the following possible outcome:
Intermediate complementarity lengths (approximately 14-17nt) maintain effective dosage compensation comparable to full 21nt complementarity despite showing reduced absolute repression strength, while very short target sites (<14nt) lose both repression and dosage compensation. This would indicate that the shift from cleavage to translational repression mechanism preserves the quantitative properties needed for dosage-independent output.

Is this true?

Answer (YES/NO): NO